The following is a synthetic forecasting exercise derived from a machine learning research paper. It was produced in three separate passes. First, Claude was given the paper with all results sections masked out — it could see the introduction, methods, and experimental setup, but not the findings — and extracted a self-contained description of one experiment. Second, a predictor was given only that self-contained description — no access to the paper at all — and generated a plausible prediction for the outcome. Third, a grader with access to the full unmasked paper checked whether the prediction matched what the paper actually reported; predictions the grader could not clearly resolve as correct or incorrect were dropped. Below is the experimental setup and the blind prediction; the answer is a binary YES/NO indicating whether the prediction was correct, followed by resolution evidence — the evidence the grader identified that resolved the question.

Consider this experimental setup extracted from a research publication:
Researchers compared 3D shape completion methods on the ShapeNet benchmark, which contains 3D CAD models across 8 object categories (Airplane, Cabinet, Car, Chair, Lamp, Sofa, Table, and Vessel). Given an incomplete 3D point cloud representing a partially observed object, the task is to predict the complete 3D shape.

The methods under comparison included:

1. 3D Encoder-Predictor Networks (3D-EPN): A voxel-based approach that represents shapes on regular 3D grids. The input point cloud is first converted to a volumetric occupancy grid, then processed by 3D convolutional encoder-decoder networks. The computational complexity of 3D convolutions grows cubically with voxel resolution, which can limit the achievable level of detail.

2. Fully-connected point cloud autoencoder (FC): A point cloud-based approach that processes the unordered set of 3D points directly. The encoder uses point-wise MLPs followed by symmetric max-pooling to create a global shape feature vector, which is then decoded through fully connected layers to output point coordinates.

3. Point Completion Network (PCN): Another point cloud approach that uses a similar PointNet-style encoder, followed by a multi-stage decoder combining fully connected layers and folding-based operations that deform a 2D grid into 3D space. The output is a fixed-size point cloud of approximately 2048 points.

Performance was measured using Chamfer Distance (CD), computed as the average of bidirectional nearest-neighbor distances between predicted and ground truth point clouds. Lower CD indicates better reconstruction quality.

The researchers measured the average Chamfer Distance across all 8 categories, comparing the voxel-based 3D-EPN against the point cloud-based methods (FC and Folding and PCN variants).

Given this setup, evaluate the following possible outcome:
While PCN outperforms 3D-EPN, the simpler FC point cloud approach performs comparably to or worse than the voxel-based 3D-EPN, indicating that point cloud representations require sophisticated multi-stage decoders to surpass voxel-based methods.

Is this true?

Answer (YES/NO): NO